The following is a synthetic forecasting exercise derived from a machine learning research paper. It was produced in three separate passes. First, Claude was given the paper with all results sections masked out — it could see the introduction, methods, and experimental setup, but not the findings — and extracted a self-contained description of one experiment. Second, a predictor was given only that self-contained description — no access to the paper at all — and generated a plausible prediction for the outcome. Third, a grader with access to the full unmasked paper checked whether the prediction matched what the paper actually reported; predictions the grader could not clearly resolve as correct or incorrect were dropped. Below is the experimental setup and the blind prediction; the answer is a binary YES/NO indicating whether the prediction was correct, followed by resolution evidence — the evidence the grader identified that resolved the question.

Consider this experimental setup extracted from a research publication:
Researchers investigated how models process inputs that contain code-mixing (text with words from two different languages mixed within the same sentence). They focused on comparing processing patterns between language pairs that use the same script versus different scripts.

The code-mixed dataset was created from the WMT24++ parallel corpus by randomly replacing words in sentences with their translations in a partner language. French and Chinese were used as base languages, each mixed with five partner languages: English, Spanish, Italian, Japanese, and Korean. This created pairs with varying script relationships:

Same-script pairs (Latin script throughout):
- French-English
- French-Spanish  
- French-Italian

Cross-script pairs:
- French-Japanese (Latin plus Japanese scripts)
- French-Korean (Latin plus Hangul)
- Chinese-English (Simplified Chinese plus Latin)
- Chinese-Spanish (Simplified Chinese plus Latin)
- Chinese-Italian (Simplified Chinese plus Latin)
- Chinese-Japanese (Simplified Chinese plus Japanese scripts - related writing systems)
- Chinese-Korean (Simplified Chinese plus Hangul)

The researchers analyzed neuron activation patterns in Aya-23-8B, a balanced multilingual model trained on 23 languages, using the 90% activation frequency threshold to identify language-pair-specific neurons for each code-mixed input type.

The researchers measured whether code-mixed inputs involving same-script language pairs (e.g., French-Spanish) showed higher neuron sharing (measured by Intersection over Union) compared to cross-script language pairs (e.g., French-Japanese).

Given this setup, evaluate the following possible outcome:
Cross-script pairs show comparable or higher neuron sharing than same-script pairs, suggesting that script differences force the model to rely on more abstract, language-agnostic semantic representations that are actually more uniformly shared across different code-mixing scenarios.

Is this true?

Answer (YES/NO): YES